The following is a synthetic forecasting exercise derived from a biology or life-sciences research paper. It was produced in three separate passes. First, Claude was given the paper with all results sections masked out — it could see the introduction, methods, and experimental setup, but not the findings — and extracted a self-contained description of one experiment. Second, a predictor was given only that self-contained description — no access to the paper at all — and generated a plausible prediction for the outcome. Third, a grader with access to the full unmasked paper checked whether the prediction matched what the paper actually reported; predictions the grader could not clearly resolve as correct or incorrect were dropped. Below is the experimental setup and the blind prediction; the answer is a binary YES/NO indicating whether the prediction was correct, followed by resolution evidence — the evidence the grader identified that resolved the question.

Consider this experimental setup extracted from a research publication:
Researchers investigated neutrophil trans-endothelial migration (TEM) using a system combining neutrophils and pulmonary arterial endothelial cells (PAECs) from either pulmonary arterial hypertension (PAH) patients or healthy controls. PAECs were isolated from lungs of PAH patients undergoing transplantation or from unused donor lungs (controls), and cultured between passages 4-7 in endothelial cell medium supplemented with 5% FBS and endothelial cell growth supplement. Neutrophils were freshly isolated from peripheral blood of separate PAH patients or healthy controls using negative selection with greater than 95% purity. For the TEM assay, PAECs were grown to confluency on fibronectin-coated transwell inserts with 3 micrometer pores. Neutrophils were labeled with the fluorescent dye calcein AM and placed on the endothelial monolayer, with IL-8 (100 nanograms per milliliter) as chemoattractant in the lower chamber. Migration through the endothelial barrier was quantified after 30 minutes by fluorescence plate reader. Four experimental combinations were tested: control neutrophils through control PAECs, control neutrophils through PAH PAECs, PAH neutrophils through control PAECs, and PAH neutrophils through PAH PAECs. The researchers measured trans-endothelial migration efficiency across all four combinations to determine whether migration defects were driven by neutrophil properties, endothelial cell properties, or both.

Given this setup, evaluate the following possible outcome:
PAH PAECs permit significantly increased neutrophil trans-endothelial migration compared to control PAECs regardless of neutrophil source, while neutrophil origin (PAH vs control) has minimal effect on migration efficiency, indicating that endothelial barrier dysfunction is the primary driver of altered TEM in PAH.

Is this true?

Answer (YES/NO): NO